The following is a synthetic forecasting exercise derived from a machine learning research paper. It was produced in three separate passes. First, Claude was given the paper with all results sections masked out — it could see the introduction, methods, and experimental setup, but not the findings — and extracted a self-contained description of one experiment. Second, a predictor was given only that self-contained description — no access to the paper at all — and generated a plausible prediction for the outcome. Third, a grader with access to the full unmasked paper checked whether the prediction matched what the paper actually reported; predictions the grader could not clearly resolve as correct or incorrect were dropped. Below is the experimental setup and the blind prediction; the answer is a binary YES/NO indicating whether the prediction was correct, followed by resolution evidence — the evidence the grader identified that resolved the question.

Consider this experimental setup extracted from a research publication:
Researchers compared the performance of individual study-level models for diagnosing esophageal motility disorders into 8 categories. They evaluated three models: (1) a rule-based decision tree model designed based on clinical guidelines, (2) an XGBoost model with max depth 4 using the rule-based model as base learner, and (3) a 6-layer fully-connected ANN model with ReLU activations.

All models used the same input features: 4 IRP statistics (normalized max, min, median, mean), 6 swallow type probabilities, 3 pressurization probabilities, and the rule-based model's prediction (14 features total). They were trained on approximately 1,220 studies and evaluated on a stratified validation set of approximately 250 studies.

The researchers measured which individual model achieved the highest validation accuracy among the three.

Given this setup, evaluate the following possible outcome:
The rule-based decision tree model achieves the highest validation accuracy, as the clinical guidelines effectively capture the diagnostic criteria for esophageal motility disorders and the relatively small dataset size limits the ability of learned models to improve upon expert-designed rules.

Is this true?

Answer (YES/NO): NO